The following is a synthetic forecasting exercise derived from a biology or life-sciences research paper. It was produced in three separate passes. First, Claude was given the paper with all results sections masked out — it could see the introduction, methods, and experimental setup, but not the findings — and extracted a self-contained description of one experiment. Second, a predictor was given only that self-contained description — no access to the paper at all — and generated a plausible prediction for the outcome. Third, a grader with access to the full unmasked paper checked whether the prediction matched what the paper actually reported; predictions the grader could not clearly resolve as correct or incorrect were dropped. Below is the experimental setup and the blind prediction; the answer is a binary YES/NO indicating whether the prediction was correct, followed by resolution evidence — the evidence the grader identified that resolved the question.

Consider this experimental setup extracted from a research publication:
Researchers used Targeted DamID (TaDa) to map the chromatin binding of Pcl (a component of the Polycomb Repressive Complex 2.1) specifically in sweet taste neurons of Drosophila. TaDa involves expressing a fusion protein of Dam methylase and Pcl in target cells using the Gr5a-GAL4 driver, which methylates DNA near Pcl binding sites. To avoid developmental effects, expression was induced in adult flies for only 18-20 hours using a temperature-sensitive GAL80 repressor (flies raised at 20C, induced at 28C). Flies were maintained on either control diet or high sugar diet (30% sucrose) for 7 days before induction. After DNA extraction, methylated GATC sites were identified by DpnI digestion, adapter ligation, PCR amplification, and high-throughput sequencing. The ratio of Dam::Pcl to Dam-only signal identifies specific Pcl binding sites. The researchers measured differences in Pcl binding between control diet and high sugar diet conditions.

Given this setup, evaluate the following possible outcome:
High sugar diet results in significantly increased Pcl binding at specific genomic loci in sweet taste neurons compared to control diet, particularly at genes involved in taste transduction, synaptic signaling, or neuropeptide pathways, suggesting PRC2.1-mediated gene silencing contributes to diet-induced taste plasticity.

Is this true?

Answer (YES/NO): NO